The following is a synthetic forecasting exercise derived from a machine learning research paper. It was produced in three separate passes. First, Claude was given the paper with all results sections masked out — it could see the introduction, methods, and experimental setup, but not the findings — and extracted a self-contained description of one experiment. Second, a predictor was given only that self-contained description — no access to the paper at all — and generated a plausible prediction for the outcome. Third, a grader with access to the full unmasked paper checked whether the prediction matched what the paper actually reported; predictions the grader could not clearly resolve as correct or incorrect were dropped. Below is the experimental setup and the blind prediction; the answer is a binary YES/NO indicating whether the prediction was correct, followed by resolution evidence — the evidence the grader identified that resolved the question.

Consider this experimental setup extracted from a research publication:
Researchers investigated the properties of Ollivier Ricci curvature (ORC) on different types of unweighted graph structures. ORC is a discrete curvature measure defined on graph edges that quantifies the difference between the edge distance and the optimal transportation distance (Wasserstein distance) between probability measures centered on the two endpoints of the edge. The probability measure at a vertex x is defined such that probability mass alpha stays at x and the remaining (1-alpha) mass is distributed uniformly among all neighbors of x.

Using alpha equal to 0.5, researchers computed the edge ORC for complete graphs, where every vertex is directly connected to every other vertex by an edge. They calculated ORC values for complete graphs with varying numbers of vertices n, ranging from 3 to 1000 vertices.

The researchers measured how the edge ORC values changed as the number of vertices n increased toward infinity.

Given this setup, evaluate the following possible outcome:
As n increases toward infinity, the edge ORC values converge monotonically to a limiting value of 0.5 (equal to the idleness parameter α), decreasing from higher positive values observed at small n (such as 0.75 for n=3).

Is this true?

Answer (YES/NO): YES